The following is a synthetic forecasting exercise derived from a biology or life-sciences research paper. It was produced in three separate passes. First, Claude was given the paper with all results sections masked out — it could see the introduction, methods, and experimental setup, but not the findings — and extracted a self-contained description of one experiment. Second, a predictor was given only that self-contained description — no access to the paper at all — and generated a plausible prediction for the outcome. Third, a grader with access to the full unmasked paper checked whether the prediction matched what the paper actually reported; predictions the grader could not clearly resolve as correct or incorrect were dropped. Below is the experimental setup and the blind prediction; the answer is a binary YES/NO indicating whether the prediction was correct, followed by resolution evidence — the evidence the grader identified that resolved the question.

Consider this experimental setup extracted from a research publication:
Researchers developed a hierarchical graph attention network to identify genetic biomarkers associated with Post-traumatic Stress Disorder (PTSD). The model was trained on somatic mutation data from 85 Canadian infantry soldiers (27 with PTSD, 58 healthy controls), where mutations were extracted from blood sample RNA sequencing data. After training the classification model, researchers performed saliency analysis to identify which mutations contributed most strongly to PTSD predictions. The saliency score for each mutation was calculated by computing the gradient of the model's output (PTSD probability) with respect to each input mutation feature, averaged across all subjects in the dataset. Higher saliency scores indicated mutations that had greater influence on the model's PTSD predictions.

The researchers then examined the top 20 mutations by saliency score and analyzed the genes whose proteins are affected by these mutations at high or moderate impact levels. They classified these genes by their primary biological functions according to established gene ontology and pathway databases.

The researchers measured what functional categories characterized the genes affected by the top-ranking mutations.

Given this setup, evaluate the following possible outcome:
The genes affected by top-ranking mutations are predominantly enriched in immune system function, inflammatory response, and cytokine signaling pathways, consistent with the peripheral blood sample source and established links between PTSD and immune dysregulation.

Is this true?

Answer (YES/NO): NO